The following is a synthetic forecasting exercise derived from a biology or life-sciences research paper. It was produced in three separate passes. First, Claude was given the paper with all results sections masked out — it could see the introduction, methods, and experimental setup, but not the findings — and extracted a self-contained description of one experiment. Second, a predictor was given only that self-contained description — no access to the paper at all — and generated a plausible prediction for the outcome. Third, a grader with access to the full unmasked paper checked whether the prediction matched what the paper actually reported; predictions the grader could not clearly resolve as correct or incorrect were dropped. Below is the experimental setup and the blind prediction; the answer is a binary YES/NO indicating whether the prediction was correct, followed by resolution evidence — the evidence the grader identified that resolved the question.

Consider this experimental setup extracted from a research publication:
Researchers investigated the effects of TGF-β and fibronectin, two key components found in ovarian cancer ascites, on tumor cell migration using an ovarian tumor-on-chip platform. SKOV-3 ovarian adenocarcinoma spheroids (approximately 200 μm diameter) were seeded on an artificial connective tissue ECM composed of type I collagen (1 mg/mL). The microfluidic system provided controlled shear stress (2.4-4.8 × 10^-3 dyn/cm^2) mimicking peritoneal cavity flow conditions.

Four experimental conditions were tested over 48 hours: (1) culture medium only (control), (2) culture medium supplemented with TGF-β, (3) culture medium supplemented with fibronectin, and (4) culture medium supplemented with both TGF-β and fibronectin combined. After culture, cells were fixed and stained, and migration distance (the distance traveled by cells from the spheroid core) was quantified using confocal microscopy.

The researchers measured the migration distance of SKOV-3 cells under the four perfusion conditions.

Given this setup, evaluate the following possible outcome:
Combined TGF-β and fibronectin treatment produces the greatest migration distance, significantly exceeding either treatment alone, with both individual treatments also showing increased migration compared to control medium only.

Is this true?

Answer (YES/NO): NO